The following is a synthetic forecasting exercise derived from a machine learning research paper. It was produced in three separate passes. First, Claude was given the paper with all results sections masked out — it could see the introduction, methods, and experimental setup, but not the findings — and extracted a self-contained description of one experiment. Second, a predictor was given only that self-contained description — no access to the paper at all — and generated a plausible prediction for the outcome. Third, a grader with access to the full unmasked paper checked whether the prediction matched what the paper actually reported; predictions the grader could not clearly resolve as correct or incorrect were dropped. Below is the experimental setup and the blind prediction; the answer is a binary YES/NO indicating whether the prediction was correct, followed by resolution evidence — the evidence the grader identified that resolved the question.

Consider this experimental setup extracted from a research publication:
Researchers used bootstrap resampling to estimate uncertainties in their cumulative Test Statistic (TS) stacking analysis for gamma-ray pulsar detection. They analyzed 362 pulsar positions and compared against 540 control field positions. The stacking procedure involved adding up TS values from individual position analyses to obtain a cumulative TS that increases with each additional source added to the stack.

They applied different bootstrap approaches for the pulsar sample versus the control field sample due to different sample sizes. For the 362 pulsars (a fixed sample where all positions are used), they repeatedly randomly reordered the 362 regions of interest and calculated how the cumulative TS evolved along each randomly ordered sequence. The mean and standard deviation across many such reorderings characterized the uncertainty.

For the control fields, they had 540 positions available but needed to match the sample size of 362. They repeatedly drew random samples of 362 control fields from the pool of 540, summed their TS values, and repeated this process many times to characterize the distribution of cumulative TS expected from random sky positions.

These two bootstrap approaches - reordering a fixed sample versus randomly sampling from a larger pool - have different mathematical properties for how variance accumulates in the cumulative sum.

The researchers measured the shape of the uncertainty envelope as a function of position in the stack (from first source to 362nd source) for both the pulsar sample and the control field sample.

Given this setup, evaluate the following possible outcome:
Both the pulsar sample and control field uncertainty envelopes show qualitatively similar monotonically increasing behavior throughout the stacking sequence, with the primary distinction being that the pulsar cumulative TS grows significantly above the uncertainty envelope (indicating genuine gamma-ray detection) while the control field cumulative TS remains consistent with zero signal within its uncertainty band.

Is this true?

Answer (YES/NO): NO